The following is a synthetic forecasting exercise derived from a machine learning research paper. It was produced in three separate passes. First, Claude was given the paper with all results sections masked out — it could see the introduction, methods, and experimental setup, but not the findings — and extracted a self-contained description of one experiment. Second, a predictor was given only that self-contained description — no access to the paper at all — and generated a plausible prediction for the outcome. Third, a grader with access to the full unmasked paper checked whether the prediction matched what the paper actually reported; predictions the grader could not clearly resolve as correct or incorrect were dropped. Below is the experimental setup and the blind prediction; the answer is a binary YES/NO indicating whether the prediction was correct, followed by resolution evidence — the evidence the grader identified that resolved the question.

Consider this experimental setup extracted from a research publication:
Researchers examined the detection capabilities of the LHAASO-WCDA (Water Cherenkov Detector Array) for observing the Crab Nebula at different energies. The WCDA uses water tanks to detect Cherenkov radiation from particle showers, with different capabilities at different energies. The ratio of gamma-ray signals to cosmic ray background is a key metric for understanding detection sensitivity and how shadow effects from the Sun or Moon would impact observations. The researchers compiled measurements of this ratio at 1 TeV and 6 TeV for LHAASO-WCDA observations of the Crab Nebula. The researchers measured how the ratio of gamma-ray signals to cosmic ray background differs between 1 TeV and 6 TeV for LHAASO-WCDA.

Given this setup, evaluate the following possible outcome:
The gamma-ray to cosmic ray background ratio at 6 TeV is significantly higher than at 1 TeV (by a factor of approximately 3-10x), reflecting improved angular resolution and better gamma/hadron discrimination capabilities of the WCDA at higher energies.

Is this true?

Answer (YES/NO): YES